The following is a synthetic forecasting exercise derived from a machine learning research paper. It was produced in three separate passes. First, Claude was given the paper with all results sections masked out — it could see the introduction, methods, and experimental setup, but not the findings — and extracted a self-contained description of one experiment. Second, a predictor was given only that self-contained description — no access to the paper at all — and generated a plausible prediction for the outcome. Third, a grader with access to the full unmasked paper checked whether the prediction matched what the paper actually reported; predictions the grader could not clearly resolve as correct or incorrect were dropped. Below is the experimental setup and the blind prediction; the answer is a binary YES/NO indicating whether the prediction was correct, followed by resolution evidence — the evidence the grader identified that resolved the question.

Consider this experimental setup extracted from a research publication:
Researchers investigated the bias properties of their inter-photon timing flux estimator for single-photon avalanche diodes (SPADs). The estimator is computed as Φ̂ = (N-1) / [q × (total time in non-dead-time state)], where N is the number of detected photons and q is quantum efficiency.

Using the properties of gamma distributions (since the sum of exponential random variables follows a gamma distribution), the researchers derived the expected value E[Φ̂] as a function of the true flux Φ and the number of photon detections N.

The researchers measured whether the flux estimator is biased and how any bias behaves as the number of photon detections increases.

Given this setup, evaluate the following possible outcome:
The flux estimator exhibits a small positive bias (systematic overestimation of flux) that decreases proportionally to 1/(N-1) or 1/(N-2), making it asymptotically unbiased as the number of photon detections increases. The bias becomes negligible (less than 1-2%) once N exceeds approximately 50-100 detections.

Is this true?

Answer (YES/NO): YES